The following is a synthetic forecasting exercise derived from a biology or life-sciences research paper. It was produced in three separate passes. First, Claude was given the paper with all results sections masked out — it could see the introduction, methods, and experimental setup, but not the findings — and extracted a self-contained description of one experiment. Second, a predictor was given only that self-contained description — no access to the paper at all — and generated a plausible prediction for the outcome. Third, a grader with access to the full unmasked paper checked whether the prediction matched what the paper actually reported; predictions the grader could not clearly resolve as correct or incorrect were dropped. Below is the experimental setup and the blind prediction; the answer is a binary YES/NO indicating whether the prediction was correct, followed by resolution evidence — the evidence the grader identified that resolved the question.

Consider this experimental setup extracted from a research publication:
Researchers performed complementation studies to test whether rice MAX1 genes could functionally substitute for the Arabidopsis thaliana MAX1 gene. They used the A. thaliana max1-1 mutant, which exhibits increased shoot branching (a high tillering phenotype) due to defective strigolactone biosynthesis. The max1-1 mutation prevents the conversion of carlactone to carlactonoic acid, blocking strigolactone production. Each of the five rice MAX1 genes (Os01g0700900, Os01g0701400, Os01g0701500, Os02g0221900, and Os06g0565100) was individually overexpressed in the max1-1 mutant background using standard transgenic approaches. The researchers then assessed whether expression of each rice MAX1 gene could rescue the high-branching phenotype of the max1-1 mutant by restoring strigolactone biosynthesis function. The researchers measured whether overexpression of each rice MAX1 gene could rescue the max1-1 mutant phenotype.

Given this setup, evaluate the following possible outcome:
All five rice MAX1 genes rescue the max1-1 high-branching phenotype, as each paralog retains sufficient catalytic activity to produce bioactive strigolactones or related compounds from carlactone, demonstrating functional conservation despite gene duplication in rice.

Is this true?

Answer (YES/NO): NO